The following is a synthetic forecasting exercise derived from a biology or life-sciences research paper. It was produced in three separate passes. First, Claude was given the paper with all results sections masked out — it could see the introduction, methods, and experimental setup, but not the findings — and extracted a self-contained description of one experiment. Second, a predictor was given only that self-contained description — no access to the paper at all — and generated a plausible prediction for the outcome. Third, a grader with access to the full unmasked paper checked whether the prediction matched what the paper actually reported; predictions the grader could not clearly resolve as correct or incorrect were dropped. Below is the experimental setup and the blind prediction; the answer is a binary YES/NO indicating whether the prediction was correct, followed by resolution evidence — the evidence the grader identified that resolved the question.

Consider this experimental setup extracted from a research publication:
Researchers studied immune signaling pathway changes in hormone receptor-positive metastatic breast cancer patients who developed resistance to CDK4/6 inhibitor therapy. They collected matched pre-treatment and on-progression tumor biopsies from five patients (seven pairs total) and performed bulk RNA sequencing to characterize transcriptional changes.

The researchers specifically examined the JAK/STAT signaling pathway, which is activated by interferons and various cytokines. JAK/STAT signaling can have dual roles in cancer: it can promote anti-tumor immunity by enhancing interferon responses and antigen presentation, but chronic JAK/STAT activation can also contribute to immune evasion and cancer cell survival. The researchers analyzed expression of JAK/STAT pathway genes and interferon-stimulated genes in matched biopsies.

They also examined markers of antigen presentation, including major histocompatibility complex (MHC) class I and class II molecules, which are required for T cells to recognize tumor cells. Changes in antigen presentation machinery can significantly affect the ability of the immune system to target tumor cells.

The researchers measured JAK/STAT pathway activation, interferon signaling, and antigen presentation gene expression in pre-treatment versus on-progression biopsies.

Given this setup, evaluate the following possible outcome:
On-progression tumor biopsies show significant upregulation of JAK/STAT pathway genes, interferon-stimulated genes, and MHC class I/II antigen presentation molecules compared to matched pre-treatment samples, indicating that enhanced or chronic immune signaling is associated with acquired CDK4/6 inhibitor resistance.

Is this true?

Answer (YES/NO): NO